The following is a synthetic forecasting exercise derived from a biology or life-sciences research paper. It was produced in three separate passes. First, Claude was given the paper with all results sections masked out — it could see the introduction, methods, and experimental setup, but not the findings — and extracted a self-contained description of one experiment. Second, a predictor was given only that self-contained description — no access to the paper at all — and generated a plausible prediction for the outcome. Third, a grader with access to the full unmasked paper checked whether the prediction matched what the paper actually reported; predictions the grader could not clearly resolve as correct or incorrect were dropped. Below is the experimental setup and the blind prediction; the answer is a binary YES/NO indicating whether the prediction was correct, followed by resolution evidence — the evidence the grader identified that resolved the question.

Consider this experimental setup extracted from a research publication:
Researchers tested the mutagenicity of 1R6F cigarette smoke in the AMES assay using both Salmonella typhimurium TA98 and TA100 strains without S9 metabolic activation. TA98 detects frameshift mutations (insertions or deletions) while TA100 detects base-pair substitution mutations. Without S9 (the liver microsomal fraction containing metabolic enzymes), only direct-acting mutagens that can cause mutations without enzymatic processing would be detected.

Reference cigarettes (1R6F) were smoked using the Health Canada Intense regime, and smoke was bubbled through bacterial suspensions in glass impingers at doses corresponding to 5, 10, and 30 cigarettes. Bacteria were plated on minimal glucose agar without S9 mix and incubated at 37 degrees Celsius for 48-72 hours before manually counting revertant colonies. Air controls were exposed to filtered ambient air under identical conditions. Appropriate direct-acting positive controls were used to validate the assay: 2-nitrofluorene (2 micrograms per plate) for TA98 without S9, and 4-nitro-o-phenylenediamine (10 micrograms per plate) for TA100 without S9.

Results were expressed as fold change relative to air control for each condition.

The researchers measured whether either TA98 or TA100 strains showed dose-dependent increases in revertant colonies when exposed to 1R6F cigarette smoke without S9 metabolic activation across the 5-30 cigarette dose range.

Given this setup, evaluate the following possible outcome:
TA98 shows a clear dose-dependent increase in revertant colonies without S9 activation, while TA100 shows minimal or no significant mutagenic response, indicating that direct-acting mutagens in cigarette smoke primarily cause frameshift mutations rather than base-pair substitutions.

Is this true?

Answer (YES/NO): NO